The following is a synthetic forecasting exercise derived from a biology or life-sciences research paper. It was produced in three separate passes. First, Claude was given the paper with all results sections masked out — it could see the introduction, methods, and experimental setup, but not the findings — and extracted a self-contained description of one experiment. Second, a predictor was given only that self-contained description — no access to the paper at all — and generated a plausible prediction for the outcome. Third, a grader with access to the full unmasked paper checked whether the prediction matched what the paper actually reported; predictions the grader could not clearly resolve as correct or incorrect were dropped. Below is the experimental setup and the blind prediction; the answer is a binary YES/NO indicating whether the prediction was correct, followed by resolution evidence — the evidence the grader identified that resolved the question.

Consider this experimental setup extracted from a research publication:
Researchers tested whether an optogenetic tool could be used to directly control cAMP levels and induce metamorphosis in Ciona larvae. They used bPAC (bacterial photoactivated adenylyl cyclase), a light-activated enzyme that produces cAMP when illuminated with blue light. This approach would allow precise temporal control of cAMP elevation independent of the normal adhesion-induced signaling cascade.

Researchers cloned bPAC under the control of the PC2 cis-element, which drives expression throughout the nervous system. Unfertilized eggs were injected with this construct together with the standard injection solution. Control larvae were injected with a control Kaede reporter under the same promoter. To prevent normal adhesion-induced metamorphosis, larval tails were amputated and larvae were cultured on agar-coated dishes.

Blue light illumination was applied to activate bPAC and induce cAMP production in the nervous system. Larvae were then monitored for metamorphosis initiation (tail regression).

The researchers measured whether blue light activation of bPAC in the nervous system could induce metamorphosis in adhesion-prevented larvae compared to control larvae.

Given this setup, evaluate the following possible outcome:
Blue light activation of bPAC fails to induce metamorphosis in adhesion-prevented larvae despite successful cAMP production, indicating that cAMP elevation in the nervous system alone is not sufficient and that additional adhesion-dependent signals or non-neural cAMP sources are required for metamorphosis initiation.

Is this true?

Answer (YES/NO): NO